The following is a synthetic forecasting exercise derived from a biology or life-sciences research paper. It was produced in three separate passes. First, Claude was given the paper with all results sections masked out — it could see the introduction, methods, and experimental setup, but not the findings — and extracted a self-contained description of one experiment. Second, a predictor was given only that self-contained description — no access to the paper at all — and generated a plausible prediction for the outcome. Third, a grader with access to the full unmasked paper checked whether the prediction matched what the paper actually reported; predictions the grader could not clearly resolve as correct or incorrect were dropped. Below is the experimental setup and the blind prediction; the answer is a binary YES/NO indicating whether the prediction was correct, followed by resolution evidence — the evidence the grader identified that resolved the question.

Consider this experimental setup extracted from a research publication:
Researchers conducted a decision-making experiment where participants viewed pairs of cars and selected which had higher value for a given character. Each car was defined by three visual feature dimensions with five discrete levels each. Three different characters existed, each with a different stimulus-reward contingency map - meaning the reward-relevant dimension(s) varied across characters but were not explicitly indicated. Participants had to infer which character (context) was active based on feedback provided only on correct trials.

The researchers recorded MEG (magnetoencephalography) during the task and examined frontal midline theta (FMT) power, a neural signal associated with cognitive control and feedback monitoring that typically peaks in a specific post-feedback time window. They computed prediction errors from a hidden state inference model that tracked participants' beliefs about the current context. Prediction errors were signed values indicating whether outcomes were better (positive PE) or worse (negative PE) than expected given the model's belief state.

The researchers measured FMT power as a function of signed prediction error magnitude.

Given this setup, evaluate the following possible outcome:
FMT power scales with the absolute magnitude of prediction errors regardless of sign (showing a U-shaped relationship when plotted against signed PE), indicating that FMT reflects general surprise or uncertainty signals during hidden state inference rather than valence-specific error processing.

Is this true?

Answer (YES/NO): NO